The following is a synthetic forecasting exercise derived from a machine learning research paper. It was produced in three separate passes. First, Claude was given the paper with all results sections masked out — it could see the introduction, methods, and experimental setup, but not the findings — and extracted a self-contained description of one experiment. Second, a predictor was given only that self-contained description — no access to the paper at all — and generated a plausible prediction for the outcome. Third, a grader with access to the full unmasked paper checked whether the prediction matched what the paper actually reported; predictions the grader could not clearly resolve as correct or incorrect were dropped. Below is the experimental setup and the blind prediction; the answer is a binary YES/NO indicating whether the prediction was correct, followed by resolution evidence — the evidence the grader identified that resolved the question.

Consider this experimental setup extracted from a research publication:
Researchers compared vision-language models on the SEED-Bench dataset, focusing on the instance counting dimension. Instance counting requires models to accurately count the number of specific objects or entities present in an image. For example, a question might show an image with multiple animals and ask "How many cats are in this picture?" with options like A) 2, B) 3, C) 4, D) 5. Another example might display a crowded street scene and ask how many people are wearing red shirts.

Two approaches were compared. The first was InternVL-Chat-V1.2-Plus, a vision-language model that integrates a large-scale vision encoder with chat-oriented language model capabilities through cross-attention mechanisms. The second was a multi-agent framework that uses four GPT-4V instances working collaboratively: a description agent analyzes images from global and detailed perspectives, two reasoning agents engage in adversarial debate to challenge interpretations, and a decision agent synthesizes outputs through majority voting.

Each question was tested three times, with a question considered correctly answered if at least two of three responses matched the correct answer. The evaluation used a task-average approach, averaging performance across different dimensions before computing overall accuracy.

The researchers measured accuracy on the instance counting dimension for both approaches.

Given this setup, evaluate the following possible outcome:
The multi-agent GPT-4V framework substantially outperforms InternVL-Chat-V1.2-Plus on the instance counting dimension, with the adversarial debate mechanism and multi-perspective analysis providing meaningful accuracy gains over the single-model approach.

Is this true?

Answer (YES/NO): NO